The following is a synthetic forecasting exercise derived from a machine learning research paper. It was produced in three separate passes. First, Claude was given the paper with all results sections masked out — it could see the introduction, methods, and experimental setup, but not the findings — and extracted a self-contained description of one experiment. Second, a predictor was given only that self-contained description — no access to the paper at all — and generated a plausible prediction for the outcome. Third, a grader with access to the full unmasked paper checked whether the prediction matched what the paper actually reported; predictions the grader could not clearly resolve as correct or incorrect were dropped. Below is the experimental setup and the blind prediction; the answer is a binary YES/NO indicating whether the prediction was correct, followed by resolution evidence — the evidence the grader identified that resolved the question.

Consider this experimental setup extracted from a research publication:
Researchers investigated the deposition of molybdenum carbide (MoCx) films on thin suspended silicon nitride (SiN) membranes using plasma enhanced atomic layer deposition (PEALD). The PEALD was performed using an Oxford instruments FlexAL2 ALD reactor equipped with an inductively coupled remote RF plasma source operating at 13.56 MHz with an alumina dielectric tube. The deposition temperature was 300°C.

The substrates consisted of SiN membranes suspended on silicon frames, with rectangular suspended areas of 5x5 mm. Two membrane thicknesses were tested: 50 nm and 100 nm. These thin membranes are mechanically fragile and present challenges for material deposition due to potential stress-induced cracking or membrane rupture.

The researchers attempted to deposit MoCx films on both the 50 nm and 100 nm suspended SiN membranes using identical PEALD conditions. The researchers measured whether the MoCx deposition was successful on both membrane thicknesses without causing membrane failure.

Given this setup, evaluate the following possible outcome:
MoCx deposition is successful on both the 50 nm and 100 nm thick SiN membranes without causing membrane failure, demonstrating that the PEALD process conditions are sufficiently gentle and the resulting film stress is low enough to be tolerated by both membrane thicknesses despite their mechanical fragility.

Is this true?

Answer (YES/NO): YES